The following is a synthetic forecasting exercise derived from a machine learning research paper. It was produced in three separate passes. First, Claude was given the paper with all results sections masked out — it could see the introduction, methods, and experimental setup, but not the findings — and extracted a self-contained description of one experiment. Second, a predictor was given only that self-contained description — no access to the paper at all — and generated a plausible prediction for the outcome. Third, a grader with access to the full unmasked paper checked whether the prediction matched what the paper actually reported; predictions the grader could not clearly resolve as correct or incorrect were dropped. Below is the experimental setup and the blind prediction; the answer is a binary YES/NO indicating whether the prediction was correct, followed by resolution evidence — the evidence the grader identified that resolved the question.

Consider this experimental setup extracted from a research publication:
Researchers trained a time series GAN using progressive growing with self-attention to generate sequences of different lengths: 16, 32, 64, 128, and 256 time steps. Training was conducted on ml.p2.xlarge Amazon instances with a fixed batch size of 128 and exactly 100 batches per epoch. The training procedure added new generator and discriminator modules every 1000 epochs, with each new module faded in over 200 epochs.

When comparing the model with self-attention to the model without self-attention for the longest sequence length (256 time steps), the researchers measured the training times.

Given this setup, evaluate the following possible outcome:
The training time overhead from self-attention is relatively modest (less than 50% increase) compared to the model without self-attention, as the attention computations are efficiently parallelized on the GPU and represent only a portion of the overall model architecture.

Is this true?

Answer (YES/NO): NO